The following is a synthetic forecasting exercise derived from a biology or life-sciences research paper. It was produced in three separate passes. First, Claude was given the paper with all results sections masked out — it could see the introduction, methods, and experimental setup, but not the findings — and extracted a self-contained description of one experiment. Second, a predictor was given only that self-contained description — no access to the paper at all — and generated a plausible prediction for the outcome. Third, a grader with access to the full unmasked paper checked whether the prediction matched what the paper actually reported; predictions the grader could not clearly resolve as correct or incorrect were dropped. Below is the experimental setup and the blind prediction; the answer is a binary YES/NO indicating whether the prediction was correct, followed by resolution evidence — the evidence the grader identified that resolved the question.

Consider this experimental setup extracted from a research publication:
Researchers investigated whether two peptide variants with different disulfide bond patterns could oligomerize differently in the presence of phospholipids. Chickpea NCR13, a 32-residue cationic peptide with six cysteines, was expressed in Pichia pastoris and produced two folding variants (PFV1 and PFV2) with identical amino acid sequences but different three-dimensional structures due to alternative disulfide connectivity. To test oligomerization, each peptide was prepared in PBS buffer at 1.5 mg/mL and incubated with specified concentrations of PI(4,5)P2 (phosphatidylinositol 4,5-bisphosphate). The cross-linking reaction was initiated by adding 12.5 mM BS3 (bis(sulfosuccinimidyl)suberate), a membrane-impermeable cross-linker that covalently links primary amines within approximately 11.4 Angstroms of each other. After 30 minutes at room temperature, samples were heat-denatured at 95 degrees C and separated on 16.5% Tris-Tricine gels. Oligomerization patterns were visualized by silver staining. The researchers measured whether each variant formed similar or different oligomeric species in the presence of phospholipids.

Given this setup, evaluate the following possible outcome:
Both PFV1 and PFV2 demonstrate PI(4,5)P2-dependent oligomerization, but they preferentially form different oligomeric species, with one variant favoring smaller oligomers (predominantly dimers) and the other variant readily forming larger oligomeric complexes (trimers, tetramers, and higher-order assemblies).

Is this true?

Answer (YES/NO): NO